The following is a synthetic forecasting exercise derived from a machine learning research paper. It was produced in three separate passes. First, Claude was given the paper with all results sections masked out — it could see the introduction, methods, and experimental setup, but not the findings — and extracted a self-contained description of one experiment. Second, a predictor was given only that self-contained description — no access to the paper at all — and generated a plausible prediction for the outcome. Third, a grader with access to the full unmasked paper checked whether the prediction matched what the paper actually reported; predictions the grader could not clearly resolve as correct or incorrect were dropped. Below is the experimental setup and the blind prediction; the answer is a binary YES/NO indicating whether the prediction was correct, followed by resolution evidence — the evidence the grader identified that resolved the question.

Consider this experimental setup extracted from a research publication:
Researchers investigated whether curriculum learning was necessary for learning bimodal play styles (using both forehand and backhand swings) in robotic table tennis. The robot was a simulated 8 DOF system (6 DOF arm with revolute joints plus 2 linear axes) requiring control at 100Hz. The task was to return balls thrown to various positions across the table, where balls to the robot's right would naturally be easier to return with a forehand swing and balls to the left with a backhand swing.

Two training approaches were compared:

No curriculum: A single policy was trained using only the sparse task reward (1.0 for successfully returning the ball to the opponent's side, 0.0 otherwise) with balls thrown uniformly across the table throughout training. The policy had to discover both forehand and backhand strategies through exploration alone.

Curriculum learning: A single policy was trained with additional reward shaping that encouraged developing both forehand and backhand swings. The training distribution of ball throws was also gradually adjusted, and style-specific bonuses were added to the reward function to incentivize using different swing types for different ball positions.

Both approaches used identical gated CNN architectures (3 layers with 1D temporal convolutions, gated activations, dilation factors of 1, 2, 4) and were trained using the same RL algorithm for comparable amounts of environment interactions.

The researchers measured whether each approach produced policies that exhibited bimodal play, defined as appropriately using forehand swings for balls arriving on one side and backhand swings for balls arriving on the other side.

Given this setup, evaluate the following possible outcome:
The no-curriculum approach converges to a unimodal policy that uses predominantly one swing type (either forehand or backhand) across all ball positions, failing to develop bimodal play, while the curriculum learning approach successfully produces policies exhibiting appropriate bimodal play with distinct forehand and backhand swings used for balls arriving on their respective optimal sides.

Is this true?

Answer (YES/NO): YES